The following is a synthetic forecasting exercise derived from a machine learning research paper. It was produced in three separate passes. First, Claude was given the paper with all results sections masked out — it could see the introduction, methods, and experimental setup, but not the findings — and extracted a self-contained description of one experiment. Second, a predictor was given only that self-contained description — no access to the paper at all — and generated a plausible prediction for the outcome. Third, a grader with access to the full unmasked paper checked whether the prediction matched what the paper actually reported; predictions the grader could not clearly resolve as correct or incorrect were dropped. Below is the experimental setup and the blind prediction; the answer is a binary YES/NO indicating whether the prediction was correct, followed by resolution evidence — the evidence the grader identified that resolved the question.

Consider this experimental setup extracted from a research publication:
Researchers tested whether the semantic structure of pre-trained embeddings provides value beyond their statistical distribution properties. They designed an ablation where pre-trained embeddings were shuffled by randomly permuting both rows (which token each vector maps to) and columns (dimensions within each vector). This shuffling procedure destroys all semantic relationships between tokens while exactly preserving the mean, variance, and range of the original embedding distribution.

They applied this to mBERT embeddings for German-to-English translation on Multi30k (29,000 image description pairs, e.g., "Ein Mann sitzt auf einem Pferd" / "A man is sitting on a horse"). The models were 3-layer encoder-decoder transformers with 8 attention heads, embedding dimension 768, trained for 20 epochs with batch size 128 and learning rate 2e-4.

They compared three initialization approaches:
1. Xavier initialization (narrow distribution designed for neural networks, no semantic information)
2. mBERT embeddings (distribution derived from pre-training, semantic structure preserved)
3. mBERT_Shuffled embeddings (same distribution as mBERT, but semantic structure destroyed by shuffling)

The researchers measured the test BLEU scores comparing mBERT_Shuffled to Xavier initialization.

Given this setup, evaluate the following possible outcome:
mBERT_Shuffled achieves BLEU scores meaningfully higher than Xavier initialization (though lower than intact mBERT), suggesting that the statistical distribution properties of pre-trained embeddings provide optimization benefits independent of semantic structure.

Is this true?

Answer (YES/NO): NO